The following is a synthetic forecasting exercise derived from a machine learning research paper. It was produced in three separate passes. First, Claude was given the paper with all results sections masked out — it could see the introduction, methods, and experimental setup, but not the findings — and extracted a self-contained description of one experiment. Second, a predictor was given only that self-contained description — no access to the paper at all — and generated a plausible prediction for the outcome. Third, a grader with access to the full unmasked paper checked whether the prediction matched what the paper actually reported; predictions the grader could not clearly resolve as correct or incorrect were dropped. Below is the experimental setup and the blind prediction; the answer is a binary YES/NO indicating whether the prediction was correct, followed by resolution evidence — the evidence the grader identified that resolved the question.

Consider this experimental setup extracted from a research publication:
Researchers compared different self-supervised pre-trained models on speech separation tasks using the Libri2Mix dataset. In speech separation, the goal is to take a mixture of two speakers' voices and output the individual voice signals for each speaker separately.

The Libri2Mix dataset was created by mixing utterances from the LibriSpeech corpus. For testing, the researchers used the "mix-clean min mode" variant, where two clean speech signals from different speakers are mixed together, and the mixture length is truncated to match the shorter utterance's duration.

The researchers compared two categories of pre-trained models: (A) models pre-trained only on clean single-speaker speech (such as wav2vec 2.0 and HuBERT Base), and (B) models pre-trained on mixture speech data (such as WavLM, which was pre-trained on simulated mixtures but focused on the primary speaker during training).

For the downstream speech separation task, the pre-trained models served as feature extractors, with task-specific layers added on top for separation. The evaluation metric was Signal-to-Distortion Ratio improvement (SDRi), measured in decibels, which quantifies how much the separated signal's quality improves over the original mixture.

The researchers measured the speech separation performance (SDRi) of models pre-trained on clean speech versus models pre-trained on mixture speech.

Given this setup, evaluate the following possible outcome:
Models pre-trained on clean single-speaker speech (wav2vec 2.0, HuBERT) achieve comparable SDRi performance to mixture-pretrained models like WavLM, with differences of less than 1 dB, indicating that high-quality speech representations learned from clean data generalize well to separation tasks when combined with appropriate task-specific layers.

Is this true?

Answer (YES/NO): NO